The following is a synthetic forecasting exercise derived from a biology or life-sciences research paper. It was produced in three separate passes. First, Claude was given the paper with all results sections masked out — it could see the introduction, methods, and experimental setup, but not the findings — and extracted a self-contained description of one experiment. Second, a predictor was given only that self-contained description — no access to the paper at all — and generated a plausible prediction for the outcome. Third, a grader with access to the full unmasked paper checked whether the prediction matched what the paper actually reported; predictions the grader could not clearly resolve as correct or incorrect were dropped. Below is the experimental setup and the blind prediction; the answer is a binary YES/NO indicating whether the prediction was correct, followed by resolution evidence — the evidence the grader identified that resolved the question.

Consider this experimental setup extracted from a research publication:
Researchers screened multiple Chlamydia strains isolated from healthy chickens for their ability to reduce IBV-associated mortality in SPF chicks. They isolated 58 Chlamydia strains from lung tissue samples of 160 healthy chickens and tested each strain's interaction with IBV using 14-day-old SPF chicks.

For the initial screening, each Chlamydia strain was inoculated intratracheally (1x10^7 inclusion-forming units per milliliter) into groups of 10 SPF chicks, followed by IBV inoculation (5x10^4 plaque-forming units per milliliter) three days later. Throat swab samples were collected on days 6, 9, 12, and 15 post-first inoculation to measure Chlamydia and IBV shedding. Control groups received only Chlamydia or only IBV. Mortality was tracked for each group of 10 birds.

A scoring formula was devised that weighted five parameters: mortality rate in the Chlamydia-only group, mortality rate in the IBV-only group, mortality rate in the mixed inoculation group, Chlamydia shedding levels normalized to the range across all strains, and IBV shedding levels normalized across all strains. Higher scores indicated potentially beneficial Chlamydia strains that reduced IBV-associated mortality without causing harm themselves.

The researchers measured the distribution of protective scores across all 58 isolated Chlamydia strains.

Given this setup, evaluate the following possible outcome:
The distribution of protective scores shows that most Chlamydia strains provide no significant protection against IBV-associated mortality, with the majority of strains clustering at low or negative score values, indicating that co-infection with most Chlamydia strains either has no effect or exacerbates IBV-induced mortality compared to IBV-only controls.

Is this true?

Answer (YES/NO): NO